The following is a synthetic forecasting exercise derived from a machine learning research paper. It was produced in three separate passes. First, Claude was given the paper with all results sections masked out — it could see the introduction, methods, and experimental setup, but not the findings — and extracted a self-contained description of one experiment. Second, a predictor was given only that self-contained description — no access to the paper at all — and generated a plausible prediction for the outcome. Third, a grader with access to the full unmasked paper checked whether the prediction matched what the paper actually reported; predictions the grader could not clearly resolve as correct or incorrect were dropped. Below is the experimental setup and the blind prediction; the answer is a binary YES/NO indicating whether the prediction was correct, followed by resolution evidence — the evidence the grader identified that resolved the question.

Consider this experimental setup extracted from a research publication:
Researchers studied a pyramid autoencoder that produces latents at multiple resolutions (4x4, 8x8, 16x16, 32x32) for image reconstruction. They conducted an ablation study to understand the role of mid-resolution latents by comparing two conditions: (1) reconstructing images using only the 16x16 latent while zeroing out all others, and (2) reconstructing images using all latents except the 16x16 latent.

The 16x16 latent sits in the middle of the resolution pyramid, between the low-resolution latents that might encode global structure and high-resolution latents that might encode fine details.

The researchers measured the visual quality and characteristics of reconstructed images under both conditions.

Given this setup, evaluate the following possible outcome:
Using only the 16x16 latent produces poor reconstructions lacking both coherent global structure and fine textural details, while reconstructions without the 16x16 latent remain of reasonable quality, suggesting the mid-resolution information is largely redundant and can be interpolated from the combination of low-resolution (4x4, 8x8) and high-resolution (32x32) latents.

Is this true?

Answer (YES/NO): NO